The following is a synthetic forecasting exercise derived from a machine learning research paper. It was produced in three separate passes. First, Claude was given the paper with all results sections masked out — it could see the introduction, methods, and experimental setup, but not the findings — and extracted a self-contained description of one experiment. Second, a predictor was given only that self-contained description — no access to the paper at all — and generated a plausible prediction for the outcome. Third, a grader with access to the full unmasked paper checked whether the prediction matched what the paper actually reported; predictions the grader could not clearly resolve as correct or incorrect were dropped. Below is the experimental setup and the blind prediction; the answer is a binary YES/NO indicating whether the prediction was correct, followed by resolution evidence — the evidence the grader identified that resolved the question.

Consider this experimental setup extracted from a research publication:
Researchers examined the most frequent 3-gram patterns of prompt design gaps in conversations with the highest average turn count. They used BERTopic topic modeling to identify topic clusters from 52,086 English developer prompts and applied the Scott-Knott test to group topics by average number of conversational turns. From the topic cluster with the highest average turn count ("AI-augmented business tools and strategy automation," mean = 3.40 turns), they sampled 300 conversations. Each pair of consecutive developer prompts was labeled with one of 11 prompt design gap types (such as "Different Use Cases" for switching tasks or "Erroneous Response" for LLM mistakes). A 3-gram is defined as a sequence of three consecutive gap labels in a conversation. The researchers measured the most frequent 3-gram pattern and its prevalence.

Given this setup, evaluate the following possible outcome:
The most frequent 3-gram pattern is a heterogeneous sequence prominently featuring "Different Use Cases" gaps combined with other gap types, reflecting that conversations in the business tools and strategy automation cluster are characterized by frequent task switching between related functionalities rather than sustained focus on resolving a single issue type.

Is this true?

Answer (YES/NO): NO